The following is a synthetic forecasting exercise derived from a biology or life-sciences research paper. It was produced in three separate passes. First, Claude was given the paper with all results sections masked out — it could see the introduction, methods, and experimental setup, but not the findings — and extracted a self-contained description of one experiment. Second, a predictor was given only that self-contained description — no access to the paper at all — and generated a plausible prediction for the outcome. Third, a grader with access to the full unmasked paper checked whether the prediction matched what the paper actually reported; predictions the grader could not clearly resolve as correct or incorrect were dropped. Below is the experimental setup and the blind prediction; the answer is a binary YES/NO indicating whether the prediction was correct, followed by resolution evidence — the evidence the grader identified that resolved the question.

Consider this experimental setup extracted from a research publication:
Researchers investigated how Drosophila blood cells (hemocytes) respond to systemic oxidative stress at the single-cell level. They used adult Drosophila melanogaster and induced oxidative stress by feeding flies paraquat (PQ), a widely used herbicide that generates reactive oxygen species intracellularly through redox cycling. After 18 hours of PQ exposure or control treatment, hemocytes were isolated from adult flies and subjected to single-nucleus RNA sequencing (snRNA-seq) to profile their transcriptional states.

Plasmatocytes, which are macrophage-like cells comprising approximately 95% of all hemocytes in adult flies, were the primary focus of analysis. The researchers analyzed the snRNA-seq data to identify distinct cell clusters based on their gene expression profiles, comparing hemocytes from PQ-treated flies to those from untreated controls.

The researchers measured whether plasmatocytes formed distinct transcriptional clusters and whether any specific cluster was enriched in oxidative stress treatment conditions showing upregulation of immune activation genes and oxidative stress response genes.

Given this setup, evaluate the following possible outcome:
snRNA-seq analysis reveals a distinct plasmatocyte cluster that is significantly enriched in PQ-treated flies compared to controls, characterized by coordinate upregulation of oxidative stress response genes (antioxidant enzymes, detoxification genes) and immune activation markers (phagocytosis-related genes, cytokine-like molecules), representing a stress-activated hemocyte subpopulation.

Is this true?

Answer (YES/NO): YES